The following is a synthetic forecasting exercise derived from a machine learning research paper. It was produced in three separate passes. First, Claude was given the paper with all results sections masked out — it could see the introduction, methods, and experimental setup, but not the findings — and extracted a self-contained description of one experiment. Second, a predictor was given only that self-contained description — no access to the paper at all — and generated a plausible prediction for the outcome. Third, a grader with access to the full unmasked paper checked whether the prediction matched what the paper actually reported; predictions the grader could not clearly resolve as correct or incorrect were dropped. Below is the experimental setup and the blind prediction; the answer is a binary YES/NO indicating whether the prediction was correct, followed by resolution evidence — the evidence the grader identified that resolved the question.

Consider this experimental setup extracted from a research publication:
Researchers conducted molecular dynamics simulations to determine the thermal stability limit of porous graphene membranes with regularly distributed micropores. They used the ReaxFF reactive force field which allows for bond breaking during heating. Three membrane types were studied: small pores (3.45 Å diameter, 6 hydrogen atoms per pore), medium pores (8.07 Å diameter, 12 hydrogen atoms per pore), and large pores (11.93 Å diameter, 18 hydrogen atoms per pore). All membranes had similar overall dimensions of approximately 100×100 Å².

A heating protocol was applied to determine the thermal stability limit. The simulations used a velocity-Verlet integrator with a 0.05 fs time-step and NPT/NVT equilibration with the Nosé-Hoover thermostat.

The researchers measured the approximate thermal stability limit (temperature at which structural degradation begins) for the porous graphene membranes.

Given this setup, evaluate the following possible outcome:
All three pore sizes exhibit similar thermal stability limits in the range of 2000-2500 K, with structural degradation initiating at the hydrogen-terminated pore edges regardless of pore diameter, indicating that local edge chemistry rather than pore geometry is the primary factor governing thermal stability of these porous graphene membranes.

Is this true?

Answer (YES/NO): NO